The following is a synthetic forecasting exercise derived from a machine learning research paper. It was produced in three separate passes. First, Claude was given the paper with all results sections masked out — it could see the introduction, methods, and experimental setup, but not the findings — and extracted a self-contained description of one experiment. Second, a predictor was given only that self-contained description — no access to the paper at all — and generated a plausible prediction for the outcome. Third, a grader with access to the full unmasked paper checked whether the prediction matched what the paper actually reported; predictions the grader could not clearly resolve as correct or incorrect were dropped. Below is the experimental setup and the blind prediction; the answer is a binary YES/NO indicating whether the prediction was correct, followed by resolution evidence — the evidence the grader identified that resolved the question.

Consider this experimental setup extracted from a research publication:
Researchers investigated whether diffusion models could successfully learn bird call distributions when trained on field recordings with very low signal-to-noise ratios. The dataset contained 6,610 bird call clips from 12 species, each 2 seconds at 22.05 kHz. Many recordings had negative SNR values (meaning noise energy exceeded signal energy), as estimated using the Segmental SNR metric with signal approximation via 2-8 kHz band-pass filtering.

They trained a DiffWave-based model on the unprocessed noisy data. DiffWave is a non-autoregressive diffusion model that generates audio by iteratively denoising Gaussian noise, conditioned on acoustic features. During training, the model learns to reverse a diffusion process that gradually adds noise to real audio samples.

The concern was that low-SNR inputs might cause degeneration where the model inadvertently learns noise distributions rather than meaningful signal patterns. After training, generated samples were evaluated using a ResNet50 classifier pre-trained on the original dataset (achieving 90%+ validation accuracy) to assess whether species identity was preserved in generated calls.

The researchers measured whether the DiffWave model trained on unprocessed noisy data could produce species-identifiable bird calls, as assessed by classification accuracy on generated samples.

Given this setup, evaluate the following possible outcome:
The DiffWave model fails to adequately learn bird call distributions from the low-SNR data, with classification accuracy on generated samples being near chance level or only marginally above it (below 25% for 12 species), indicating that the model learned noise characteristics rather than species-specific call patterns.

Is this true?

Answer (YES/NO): NO